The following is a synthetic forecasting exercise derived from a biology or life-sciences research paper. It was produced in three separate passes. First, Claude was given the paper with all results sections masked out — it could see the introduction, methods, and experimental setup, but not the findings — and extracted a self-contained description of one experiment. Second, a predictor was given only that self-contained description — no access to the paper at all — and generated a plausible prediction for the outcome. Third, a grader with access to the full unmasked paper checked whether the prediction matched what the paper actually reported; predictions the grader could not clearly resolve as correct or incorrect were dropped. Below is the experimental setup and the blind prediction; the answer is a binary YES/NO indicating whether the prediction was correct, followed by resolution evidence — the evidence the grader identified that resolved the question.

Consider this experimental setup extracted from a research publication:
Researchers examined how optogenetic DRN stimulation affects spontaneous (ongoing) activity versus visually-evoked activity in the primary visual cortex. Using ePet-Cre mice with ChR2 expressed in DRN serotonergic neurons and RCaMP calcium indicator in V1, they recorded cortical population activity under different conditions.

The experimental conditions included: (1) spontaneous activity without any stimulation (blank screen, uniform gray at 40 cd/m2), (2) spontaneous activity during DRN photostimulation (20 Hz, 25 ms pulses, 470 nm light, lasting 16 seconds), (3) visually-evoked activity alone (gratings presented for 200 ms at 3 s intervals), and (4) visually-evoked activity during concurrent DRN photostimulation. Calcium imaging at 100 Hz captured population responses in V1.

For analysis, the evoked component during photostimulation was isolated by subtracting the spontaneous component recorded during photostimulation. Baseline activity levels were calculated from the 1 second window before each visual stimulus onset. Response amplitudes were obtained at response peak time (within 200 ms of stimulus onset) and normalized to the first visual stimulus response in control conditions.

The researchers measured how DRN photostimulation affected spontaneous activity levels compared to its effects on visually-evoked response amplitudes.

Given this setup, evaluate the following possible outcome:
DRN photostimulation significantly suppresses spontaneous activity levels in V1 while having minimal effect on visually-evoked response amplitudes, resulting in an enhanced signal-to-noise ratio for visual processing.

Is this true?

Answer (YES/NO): NO